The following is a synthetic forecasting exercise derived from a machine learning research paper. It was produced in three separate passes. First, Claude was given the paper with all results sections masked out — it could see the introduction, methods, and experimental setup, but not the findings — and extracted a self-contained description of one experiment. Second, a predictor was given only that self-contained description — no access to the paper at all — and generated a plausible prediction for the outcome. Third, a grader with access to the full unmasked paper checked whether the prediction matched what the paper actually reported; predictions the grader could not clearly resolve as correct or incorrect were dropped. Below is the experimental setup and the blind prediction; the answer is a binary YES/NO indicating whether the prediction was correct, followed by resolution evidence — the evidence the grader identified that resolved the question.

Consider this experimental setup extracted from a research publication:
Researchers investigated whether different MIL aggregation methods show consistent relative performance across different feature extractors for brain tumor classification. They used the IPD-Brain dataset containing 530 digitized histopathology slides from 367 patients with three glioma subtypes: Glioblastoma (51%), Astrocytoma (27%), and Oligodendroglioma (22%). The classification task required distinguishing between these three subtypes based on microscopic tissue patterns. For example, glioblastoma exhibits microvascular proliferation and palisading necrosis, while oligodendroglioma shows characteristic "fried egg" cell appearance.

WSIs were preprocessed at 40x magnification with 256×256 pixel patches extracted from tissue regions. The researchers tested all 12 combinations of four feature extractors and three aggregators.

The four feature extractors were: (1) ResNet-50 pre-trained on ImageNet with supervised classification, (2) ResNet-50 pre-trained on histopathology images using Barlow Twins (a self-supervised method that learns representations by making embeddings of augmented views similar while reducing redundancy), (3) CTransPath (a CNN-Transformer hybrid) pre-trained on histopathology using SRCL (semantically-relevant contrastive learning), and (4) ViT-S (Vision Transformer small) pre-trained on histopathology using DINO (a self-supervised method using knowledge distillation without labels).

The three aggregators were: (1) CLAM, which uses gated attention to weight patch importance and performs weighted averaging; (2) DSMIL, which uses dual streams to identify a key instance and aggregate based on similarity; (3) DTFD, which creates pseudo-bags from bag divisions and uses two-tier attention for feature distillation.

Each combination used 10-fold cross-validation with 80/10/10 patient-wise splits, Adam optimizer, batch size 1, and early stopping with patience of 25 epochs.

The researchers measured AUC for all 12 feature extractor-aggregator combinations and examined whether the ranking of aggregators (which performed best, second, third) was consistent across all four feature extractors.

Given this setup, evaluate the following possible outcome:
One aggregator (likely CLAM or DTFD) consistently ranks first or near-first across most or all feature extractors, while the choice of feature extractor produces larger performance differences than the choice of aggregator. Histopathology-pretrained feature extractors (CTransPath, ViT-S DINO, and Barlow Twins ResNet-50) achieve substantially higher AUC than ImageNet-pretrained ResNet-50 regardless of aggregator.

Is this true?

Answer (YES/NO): NO